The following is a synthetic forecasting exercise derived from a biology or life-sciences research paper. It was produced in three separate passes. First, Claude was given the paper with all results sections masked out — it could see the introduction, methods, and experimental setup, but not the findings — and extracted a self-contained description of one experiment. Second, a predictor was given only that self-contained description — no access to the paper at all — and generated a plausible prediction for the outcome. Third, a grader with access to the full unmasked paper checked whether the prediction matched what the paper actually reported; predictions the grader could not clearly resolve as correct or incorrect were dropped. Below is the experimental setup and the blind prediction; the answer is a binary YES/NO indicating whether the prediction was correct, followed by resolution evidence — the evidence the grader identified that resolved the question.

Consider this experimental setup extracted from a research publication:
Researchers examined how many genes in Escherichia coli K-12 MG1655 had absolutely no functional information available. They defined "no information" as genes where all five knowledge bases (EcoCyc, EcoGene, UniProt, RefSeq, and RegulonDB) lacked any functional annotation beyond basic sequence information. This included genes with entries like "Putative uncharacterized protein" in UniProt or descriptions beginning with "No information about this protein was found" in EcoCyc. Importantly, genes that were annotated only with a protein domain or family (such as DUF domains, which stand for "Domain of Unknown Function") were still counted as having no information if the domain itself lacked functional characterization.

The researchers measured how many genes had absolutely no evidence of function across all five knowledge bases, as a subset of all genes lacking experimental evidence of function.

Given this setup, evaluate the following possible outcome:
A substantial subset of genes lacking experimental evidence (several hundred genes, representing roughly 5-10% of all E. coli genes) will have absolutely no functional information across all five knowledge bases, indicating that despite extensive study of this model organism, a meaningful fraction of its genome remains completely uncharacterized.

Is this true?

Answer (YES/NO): NO